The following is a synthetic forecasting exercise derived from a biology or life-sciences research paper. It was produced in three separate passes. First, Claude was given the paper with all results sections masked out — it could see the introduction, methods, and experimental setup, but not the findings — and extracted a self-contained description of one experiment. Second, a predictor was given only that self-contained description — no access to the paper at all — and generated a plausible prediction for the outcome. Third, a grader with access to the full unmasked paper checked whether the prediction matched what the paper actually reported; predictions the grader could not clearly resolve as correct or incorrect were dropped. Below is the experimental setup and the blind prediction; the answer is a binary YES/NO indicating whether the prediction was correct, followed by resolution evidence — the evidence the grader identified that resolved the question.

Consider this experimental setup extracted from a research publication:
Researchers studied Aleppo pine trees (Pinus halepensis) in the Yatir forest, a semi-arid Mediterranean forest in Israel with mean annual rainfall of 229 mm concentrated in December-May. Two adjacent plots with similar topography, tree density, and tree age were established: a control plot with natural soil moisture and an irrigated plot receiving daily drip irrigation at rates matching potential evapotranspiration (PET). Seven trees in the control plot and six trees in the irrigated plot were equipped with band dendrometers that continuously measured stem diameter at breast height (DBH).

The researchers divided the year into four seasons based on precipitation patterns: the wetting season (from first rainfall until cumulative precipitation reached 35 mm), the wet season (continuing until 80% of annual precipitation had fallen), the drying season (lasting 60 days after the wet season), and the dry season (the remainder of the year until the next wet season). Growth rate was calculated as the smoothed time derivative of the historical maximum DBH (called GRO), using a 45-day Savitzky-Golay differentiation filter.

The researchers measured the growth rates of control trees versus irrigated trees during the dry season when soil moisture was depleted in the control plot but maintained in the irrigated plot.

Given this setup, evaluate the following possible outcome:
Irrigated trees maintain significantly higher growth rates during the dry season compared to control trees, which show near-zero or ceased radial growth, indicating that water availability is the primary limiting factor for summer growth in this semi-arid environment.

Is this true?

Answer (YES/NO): YES